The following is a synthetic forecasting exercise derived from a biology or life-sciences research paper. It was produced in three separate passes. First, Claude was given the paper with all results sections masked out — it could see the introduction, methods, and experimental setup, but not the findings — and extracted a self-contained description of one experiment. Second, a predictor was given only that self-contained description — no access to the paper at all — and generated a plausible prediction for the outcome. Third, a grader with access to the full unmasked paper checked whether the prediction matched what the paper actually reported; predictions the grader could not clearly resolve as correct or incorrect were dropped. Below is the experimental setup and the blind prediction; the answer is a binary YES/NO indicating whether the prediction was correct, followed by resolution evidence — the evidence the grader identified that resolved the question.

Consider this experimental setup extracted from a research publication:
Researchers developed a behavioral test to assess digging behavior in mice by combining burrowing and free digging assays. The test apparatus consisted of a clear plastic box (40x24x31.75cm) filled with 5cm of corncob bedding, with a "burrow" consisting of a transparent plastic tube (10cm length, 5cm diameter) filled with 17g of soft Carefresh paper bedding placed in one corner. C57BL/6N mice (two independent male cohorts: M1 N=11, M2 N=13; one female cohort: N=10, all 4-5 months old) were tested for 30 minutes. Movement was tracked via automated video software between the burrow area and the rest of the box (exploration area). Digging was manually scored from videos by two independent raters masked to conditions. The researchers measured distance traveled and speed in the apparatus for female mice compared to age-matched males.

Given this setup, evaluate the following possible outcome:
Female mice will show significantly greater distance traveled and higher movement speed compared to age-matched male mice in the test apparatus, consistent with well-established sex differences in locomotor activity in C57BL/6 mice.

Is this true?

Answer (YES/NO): YES